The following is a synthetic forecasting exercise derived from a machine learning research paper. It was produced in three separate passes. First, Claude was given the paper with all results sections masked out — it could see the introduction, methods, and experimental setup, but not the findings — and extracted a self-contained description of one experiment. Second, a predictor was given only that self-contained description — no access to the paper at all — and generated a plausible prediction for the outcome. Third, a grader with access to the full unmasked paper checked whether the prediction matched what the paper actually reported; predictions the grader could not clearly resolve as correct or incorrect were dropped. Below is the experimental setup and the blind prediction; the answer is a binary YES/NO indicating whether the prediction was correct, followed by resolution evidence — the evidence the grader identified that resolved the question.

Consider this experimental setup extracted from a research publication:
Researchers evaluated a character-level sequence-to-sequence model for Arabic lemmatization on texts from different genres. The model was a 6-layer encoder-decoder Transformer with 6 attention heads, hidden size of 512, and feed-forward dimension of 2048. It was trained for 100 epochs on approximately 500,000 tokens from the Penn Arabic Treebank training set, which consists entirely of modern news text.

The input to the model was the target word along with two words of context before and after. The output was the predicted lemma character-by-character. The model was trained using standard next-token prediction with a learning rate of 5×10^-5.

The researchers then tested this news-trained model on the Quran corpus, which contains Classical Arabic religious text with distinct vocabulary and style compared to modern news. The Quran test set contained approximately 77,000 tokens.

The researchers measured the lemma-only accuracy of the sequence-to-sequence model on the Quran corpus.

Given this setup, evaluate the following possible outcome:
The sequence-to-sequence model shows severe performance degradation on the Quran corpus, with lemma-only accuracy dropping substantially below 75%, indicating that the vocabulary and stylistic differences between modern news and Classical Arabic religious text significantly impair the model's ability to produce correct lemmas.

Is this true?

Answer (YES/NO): YES